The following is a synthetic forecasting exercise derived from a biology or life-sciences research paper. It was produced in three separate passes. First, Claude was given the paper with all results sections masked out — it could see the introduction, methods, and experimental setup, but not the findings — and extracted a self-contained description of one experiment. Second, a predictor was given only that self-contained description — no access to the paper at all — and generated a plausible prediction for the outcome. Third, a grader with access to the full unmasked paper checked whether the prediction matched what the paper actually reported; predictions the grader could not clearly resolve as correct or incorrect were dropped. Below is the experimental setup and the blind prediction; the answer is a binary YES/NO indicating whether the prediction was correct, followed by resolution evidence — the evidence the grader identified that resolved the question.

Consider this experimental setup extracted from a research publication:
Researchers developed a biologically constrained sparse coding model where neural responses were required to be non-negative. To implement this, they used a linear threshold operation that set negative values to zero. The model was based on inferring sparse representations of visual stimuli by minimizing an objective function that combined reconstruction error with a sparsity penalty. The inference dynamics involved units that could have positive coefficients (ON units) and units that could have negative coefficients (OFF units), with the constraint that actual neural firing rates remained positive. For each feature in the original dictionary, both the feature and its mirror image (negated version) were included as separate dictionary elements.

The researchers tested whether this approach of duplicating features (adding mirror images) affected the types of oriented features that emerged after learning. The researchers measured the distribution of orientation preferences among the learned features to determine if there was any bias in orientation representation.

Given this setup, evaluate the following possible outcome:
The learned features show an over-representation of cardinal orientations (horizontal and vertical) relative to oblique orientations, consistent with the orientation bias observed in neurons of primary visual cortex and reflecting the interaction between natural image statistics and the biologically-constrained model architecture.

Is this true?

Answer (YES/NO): YES